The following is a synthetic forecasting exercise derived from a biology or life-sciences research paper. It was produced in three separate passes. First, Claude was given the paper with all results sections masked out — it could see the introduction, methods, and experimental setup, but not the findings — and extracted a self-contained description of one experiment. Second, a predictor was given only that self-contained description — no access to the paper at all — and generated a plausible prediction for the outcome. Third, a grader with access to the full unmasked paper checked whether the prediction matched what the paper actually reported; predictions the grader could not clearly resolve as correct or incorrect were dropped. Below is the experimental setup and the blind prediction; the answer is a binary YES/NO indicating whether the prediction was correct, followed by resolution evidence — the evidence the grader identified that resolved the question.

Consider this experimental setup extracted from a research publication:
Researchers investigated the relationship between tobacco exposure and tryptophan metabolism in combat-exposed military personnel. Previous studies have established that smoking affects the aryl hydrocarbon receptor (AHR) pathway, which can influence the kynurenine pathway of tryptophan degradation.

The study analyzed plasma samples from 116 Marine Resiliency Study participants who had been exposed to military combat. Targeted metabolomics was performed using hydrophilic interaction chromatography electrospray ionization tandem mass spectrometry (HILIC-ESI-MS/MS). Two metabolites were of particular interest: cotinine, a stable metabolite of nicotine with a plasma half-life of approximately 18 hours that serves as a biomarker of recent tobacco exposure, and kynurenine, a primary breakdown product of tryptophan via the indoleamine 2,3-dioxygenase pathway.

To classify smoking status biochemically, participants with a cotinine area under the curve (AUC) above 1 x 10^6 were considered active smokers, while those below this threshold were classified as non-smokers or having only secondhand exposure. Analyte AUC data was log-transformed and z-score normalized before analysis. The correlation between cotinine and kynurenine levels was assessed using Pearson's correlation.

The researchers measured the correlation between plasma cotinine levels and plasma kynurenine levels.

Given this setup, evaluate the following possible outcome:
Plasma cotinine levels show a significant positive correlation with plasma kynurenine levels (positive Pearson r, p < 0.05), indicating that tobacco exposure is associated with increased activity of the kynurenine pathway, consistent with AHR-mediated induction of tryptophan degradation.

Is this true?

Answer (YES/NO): NO